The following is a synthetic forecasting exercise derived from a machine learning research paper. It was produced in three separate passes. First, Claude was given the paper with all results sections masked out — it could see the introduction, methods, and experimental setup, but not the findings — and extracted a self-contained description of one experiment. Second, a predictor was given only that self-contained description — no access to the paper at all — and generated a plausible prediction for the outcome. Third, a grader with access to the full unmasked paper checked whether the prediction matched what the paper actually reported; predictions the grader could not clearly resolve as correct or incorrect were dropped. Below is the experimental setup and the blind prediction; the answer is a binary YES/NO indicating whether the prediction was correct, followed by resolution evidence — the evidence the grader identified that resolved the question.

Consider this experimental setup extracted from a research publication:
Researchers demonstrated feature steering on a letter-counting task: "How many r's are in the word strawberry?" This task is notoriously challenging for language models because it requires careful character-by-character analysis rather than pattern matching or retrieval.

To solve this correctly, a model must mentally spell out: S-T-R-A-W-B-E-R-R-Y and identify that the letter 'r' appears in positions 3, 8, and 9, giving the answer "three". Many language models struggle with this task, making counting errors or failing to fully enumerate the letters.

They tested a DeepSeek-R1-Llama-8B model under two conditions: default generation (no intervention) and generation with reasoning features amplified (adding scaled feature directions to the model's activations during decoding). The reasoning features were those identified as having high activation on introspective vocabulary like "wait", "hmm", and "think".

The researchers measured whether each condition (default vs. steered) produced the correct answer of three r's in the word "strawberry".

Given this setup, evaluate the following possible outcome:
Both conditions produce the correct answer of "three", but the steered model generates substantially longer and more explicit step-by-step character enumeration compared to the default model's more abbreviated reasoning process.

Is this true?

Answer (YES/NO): YES